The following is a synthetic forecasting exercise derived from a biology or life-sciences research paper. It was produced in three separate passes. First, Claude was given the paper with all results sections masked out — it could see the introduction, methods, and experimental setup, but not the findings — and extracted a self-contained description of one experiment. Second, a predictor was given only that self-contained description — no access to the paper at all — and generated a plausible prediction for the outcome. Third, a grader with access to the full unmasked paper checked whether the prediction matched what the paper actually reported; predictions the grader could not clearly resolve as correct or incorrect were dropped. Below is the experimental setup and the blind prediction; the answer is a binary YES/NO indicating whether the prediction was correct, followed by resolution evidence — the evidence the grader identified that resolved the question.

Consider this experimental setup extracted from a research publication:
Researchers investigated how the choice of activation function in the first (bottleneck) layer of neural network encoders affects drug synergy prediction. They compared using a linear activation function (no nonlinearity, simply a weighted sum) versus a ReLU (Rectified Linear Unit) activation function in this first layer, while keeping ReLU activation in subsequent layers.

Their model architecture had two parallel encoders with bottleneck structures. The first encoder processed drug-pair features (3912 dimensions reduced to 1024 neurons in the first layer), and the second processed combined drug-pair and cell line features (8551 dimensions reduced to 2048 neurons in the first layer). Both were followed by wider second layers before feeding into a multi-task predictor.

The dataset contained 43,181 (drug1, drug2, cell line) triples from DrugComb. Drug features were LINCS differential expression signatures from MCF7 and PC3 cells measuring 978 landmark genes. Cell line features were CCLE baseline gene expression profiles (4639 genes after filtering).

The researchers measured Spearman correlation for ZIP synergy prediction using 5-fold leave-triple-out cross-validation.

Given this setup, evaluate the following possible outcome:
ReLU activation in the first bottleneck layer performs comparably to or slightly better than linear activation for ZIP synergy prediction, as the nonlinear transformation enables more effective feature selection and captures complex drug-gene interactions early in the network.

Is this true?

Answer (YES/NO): NO